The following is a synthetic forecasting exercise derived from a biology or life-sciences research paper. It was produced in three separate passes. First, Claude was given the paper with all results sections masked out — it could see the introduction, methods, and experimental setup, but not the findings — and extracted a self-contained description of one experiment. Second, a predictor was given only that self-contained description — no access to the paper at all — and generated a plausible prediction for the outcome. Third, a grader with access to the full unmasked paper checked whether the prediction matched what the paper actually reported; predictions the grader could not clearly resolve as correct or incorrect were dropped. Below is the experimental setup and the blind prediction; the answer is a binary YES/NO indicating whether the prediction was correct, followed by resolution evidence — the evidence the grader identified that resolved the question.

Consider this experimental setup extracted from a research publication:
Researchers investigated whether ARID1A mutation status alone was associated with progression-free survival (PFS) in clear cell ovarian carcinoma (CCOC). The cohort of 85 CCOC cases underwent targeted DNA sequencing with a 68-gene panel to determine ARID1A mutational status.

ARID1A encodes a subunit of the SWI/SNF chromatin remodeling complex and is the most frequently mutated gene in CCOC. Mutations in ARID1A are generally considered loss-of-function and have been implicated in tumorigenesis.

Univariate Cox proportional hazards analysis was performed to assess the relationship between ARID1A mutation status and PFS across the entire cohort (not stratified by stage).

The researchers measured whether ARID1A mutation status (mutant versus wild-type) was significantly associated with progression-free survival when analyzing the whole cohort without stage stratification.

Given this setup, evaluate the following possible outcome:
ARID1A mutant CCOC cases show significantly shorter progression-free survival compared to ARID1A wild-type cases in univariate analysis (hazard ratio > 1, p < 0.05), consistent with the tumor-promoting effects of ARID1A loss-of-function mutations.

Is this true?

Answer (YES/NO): NO